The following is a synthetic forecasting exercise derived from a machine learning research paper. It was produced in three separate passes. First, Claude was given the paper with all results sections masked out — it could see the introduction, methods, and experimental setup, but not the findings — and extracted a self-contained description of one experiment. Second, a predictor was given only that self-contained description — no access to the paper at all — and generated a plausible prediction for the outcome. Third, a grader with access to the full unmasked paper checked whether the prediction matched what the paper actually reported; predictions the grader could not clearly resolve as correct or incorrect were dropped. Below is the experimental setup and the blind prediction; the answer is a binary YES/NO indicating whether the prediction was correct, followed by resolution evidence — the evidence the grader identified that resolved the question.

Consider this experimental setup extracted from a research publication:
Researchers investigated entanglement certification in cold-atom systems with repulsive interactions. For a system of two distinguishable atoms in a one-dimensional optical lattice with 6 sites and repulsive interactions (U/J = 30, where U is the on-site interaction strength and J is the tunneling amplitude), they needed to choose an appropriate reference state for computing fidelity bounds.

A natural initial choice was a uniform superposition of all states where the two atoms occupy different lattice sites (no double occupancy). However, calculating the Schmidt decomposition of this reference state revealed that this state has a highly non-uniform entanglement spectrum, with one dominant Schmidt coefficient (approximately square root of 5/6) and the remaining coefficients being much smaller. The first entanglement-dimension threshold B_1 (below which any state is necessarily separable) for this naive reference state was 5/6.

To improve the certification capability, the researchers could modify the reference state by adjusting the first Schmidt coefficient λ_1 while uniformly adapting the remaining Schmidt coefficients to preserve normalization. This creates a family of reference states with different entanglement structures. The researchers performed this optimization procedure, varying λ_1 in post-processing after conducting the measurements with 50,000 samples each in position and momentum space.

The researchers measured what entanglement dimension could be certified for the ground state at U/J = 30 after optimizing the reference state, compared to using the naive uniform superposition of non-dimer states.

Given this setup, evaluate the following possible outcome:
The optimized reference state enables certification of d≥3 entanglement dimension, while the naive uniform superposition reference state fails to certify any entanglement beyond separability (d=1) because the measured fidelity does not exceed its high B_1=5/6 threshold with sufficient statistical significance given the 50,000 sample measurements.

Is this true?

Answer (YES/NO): YES